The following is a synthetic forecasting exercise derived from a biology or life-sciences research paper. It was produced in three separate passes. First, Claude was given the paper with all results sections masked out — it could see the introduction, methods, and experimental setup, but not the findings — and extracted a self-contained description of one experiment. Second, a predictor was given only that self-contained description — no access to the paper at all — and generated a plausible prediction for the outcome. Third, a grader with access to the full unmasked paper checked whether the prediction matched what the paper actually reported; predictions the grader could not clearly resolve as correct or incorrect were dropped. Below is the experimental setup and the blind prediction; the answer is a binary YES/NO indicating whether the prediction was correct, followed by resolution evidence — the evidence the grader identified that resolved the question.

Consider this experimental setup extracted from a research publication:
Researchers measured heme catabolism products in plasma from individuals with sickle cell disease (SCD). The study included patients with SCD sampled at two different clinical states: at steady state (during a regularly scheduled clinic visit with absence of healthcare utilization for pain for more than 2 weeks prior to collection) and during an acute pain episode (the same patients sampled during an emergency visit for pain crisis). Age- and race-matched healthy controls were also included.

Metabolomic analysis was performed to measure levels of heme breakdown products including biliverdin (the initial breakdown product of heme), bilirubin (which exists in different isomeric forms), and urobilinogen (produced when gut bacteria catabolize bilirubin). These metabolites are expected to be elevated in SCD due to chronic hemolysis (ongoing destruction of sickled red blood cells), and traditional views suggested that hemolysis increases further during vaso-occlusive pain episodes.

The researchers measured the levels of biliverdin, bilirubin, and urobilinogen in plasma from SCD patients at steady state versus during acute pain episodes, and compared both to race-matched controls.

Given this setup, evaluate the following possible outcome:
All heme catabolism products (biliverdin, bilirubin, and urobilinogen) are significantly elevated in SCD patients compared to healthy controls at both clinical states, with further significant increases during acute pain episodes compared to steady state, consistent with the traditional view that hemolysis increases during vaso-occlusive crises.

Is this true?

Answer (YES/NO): NO